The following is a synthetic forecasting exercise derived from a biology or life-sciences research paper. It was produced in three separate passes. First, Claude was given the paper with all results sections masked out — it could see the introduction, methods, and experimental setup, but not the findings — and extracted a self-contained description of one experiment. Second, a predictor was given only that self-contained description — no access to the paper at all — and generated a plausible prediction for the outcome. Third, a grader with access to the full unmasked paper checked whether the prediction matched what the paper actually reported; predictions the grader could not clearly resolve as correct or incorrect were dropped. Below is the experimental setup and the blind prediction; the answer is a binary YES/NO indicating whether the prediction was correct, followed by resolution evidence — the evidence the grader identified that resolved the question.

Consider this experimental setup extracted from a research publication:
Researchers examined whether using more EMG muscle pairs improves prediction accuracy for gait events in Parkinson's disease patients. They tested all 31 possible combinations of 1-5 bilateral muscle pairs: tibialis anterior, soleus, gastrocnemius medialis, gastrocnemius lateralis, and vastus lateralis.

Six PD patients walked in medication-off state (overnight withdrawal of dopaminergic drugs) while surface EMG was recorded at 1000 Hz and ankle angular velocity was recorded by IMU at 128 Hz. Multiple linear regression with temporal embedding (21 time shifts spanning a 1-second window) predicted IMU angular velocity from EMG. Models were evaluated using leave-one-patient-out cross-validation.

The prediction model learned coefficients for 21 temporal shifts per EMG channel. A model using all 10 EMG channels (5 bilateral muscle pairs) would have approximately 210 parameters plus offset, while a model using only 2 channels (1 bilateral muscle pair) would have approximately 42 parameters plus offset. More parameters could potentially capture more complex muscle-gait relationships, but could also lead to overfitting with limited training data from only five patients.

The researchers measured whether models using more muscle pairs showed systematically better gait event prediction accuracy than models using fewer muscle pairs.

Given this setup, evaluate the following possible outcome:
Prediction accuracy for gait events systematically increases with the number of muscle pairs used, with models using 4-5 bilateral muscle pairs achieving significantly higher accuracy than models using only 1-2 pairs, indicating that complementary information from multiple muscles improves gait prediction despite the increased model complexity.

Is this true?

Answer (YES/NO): NO